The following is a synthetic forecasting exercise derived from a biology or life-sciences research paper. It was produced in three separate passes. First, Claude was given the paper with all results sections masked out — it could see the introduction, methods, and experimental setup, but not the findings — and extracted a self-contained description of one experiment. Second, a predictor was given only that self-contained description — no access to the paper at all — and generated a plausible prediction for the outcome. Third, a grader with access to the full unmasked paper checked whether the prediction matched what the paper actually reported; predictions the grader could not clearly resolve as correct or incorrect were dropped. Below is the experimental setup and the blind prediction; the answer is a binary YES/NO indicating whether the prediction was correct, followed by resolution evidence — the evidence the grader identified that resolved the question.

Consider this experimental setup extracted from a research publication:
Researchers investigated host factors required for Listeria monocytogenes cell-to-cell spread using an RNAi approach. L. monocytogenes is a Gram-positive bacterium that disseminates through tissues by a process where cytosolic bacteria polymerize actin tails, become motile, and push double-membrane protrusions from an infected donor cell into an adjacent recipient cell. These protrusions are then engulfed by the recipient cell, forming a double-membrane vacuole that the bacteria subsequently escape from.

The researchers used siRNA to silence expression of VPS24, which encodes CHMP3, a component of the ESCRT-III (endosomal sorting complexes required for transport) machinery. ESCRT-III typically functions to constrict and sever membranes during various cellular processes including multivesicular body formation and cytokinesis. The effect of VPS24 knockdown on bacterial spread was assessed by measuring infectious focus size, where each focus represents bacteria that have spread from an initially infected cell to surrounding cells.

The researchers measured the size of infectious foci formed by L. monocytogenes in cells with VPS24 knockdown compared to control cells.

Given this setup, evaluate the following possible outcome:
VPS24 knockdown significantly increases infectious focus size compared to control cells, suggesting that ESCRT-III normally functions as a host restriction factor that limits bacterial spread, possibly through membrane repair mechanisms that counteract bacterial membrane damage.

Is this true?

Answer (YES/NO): YES